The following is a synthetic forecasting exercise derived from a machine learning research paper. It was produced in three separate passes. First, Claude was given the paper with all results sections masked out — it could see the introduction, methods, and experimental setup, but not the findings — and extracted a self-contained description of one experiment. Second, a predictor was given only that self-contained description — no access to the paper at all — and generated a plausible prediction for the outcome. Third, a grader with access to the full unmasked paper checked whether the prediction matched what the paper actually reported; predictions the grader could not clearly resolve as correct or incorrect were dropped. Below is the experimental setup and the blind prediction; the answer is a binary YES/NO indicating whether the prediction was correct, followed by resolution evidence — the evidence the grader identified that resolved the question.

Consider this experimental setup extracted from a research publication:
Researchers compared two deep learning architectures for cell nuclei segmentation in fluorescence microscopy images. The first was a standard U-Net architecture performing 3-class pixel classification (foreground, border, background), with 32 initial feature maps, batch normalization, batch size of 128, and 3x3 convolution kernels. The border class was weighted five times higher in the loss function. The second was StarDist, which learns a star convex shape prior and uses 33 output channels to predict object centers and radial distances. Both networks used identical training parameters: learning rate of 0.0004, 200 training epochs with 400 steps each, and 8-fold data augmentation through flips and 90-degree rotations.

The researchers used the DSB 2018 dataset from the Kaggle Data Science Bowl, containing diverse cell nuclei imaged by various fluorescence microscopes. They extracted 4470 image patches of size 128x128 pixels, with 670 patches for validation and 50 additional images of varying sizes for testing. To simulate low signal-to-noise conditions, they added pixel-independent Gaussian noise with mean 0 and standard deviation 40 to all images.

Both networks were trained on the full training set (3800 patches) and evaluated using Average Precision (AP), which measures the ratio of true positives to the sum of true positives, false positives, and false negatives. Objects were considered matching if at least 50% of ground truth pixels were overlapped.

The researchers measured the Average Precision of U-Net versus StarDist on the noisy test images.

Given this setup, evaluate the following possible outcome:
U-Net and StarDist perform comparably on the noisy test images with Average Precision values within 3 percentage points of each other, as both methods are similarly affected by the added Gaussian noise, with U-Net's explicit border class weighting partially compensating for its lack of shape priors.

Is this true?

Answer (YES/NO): NO